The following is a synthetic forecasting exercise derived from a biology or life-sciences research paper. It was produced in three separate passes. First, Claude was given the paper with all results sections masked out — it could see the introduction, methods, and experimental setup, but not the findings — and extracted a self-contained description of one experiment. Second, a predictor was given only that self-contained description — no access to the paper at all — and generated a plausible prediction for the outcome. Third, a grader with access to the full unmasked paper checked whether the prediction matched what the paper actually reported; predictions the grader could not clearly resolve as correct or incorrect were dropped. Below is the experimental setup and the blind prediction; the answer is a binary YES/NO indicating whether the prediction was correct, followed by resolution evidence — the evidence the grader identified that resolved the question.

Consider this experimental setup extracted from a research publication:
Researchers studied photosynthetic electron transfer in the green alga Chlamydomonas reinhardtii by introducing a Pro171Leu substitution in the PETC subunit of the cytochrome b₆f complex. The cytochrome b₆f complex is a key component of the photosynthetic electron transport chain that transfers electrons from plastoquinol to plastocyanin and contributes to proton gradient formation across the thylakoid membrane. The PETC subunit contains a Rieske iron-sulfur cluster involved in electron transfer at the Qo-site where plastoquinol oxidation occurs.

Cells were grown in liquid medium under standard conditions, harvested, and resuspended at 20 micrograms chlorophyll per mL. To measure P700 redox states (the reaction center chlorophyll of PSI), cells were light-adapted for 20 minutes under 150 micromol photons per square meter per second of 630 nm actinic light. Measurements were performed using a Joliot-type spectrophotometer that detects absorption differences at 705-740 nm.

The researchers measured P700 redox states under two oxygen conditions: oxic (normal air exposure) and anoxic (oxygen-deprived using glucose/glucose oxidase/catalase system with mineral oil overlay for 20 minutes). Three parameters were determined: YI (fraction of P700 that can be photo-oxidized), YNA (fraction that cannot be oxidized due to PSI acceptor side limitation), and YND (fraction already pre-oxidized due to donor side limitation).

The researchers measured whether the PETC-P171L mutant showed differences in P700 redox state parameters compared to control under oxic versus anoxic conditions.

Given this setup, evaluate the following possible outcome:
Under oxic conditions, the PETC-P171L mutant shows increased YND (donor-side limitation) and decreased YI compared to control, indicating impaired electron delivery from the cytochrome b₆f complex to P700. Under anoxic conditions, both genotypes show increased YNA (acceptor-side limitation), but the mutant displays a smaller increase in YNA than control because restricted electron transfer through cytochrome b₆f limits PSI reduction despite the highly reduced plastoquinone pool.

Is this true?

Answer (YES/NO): NO